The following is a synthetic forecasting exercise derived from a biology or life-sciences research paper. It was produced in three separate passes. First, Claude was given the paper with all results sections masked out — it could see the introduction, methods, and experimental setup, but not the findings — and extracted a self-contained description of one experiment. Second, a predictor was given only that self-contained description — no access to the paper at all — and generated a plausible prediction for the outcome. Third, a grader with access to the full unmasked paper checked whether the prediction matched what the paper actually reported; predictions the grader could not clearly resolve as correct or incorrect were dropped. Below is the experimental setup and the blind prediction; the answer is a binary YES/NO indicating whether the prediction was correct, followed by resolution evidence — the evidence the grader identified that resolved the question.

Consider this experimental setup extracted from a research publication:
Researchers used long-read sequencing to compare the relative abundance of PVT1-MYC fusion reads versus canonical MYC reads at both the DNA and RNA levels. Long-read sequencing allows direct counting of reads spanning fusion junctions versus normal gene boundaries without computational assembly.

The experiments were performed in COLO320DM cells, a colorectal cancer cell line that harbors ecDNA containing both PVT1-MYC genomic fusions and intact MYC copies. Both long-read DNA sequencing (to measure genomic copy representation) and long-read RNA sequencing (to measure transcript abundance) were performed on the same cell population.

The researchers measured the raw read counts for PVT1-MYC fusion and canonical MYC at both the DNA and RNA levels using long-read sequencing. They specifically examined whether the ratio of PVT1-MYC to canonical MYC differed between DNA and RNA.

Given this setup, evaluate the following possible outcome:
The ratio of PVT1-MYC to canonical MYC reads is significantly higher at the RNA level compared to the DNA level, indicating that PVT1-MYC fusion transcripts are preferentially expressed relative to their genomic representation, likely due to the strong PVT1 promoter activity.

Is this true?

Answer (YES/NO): NO